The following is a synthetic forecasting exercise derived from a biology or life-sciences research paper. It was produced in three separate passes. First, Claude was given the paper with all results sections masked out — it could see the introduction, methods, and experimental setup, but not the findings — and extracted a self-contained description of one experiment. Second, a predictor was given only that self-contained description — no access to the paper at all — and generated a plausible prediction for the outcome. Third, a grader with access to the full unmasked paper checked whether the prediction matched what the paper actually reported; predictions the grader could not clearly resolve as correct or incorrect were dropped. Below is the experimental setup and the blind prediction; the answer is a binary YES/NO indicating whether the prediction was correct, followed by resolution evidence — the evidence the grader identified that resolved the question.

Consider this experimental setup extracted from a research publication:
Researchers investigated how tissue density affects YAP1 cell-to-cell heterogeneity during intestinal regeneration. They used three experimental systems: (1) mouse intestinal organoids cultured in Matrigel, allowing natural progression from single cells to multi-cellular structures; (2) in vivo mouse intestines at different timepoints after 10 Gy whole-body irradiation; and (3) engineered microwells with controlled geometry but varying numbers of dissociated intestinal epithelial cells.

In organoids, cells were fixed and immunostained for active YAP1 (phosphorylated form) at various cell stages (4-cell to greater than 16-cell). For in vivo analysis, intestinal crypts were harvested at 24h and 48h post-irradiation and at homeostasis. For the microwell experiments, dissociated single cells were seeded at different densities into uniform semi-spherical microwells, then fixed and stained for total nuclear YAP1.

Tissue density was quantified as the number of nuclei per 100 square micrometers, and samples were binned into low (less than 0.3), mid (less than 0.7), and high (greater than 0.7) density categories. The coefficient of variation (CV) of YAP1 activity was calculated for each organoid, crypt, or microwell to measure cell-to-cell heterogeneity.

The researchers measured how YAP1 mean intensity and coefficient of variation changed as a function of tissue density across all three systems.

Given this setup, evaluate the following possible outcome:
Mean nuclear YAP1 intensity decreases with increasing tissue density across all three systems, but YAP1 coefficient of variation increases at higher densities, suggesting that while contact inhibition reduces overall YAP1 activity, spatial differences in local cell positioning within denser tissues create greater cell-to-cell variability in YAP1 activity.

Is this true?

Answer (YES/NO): NO